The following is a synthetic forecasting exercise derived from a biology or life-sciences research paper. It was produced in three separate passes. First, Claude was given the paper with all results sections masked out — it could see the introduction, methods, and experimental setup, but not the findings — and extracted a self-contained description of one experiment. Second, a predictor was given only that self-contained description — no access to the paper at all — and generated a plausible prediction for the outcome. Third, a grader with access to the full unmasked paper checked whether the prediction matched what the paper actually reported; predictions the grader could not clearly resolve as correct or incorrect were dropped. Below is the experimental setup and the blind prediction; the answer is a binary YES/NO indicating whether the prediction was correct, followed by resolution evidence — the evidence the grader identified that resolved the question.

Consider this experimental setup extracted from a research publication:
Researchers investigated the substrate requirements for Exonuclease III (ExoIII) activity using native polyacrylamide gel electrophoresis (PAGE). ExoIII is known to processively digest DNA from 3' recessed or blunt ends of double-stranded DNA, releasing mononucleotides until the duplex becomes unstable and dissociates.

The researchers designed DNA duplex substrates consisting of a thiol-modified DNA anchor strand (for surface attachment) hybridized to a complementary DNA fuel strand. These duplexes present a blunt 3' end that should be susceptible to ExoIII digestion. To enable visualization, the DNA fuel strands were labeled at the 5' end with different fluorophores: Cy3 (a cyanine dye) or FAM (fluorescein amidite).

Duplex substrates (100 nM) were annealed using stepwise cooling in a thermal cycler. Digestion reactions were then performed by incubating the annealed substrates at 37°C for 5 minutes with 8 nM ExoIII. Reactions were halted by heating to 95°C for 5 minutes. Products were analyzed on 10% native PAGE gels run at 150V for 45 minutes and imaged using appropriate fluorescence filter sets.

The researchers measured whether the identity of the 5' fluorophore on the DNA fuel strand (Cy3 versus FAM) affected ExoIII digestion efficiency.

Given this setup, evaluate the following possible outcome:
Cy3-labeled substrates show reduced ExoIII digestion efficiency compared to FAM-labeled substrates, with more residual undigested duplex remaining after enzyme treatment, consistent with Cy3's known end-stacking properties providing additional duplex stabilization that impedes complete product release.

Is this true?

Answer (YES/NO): YES